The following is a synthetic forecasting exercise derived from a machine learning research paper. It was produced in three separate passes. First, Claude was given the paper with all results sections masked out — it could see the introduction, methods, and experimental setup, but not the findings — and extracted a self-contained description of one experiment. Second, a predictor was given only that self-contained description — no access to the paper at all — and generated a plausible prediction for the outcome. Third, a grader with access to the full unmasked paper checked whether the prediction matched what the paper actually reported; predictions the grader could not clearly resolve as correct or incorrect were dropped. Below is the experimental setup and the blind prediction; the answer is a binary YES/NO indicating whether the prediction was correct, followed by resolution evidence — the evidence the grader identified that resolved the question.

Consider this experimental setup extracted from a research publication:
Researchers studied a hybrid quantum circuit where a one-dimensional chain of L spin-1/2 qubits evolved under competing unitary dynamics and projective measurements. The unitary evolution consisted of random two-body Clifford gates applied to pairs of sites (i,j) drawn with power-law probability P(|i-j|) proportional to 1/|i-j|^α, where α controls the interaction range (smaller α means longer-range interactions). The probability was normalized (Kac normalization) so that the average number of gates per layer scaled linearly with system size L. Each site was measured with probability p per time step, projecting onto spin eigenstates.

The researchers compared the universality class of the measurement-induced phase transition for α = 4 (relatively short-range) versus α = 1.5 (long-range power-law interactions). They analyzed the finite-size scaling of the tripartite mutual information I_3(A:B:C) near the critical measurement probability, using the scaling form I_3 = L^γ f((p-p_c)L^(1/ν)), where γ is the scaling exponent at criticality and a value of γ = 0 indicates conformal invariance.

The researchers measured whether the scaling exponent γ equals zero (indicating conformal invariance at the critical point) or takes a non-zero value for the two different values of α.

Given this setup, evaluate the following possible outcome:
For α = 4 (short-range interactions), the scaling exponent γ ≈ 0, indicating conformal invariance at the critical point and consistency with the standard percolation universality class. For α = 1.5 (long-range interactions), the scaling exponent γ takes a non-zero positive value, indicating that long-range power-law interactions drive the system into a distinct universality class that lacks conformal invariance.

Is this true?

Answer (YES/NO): YES